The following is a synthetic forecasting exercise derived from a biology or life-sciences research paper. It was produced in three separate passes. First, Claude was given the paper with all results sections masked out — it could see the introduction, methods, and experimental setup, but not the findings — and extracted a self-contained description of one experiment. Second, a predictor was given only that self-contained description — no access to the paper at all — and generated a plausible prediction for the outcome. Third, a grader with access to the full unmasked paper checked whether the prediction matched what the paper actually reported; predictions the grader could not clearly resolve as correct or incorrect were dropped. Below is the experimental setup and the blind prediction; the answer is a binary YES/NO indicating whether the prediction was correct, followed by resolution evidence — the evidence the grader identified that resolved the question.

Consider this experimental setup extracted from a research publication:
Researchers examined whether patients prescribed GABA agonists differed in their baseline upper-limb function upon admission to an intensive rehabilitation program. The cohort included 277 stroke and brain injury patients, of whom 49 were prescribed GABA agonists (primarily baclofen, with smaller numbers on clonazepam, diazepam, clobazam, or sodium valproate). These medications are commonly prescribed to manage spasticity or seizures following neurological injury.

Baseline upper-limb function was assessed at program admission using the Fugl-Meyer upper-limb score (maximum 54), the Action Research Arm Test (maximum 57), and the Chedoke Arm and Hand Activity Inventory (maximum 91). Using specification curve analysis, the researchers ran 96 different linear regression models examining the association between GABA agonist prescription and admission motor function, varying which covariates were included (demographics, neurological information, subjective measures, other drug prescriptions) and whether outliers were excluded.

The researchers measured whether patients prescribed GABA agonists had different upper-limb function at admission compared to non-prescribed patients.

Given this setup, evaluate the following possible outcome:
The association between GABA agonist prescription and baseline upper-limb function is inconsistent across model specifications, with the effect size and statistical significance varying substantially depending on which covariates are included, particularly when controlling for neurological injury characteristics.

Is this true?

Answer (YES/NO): NO